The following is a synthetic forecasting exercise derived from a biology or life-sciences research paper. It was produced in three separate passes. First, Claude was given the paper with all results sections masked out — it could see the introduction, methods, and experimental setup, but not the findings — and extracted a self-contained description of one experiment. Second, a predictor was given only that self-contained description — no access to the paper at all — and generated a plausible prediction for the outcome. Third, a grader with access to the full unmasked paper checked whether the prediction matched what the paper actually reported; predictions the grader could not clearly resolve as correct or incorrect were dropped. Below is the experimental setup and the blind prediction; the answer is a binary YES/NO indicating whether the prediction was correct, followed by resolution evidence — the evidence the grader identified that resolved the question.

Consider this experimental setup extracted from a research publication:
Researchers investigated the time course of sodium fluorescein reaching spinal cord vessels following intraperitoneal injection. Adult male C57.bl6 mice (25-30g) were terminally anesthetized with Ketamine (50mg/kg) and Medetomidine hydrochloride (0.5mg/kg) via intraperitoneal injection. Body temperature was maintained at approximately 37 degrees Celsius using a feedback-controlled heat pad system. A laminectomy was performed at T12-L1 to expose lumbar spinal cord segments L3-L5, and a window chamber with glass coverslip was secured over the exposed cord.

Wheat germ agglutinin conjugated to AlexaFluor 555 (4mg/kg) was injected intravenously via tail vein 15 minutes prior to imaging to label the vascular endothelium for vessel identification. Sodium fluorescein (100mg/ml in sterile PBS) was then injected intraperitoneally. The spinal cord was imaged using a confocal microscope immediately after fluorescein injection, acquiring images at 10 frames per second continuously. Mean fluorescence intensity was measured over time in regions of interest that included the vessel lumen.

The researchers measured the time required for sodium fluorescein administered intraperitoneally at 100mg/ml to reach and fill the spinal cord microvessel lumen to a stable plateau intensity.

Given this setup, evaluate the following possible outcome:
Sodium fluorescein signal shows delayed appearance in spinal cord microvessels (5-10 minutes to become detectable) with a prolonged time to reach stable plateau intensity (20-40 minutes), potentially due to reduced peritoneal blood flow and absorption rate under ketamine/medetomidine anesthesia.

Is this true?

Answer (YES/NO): NO